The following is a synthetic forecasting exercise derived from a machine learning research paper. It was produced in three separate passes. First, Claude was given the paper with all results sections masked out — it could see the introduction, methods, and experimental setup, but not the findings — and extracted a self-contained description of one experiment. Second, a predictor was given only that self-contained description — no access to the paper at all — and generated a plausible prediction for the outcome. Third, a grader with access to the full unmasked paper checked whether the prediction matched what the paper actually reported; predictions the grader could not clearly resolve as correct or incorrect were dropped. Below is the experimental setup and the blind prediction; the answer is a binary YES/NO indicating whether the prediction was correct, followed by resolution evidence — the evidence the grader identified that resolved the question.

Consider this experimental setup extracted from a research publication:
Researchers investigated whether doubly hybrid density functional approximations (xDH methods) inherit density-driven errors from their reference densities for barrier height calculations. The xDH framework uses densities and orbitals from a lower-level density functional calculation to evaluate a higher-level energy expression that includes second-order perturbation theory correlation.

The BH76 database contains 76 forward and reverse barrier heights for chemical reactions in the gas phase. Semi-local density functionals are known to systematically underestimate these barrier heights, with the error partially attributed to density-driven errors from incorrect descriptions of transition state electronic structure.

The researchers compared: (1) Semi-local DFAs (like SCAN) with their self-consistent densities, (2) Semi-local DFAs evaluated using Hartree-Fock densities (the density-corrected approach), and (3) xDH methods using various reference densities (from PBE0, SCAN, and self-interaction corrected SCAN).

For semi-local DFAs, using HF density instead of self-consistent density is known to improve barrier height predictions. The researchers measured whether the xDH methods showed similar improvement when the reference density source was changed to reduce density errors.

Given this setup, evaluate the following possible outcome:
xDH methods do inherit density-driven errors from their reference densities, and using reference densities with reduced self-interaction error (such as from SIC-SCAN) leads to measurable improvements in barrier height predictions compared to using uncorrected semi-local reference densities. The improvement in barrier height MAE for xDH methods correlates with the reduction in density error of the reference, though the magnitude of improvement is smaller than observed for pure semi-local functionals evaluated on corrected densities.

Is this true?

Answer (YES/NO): NO